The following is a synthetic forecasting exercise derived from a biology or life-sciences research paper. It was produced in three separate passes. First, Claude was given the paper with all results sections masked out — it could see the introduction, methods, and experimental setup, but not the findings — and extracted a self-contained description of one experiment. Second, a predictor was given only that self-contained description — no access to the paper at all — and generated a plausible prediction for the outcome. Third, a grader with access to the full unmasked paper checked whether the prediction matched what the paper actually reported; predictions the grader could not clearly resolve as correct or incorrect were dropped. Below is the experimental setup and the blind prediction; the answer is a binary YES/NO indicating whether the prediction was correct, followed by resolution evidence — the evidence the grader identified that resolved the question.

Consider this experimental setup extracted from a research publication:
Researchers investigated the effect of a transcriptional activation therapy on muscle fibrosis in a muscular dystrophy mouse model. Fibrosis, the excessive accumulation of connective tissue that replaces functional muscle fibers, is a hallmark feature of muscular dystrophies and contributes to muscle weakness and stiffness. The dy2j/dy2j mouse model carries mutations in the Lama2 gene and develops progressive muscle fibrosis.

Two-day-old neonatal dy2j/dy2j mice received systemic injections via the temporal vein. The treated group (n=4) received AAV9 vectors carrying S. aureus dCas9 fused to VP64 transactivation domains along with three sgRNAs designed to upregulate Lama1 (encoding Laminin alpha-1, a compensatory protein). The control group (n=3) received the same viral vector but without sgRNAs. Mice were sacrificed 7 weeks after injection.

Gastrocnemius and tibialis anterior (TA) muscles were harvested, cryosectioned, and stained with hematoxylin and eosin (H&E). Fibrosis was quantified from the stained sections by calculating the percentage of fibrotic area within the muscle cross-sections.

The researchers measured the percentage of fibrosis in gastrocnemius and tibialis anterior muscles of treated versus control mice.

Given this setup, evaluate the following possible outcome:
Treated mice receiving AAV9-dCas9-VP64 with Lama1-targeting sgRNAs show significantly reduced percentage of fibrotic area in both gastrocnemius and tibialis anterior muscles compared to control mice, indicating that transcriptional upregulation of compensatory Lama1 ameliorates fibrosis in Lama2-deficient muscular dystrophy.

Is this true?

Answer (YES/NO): YES